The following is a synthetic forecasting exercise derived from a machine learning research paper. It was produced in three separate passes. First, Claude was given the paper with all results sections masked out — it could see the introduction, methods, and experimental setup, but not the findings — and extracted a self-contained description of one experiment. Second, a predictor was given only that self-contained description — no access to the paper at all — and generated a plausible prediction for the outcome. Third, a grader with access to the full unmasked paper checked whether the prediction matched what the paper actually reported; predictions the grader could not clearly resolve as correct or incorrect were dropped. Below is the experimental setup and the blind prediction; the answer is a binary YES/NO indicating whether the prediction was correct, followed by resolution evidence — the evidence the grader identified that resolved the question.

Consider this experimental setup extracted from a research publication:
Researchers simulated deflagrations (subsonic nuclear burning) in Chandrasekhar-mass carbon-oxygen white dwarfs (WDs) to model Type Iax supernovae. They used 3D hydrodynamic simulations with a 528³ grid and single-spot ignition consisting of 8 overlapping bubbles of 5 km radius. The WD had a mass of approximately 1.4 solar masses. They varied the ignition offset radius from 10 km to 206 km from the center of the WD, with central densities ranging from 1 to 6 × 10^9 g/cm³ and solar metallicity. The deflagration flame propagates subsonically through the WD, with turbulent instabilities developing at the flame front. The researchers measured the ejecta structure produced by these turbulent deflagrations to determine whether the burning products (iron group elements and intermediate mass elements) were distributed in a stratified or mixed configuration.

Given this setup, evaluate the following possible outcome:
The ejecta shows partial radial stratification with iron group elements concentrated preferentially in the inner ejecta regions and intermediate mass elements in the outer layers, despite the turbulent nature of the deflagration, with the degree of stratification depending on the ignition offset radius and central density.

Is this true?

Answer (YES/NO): NO